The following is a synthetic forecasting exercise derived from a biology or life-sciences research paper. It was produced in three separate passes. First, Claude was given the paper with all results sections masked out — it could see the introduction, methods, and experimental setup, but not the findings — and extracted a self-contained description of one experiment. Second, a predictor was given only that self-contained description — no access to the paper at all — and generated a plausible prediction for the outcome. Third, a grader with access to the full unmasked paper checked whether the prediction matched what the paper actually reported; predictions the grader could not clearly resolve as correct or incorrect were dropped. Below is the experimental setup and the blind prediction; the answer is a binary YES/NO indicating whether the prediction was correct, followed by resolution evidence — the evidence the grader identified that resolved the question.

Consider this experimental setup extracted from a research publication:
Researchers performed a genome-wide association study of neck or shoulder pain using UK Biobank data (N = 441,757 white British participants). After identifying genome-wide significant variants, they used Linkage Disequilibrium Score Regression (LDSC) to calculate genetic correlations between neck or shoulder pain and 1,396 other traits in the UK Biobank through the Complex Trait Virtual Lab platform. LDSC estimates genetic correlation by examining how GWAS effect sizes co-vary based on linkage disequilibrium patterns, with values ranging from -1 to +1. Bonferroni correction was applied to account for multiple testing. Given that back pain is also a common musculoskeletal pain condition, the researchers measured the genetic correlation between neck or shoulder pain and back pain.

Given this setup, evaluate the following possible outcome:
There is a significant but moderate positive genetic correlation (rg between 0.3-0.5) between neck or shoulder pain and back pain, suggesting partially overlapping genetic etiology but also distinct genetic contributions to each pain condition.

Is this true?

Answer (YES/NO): NO